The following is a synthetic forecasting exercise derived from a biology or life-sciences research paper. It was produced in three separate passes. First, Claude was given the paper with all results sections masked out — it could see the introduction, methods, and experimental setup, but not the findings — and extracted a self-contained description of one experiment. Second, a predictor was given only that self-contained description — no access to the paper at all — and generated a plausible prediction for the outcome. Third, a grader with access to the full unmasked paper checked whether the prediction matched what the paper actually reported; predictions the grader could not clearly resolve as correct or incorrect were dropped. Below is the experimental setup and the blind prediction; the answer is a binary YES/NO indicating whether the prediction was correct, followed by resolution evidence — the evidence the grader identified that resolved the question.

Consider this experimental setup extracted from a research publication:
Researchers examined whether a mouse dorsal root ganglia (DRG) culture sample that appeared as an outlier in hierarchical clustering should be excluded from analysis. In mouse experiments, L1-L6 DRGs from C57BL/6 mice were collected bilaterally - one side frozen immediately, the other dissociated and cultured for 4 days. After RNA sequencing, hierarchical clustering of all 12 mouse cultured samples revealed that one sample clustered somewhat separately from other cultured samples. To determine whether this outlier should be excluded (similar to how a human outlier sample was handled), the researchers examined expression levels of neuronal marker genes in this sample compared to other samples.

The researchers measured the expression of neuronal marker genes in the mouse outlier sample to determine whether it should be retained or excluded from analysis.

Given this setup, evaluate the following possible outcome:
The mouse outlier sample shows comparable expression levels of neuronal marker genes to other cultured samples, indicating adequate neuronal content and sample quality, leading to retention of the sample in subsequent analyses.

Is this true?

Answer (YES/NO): YES